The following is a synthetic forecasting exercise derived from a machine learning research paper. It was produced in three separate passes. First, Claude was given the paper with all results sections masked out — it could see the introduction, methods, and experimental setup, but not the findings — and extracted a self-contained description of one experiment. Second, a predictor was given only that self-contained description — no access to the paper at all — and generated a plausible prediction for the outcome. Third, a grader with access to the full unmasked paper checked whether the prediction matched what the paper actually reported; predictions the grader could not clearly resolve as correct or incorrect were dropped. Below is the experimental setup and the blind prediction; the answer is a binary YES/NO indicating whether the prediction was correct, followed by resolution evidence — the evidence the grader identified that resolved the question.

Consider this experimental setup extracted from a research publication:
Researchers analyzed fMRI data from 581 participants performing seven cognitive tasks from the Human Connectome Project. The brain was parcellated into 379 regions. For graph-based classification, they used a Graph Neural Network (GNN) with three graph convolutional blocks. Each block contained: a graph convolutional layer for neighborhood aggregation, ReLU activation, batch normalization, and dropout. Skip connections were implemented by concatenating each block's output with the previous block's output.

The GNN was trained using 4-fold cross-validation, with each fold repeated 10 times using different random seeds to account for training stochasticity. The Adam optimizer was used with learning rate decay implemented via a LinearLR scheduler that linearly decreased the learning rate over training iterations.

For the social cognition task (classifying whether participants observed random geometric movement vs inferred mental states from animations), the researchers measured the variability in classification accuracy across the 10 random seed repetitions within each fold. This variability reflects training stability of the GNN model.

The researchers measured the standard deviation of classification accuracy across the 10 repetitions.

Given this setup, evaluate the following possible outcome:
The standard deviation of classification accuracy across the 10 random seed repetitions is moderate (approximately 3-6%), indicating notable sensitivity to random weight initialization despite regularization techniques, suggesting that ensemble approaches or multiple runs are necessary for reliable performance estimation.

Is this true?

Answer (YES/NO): NO